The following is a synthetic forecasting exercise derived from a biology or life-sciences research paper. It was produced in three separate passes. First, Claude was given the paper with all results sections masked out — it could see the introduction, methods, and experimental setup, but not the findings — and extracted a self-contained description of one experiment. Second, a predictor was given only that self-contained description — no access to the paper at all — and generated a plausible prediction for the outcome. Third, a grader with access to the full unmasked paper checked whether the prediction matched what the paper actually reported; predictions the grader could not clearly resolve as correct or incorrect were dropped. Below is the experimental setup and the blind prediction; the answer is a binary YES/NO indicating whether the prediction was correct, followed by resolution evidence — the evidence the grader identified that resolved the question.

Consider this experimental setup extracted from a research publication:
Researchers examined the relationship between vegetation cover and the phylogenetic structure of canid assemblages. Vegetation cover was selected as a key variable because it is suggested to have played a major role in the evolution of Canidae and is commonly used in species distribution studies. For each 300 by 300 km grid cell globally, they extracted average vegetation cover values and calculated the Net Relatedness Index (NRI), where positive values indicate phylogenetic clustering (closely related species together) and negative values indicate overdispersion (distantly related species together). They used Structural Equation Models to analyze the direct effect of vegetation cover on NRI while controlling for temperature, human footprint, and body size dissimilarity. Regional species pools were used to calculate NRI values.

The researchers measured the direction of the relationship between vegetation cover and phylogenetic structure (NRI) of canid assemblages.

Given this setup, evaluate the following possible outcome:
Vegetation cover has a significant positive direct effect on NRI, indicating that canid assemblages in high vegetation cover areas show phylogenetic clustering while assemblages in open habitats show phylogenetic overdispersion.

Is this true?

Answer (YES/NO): NO